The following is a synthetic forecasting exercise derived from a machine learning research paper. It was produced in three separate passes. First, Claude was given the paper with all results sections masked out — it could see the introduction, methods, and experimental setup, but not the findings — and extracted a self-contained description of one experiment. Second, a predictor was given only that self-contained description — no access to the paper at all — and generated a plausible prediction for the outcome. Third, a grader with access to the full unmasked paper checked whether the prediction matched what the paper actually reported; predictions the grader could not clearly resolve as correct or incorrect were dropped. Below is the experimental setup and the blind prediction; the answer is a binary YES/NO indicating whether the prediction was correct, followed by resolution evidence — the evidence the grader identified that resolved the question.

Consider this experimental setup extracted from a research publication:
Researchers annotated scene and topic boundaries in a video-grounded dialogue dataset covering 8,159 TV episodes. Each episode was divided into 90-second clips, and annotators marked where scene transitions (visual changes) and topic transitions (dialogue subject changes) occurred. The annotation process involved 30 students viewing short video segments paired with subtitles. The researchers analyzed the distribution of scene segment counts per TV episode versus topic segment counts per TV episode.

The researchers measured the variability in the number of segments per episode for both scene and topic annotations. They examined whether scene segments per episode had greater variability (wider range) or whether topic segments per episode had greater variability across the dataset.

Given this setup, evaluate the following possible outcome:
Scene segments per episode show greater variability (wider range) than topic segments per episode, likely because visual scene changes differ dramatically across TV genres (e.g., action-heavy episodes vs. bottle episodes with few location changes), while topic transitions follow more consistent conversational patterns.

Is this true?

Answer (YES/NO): NO